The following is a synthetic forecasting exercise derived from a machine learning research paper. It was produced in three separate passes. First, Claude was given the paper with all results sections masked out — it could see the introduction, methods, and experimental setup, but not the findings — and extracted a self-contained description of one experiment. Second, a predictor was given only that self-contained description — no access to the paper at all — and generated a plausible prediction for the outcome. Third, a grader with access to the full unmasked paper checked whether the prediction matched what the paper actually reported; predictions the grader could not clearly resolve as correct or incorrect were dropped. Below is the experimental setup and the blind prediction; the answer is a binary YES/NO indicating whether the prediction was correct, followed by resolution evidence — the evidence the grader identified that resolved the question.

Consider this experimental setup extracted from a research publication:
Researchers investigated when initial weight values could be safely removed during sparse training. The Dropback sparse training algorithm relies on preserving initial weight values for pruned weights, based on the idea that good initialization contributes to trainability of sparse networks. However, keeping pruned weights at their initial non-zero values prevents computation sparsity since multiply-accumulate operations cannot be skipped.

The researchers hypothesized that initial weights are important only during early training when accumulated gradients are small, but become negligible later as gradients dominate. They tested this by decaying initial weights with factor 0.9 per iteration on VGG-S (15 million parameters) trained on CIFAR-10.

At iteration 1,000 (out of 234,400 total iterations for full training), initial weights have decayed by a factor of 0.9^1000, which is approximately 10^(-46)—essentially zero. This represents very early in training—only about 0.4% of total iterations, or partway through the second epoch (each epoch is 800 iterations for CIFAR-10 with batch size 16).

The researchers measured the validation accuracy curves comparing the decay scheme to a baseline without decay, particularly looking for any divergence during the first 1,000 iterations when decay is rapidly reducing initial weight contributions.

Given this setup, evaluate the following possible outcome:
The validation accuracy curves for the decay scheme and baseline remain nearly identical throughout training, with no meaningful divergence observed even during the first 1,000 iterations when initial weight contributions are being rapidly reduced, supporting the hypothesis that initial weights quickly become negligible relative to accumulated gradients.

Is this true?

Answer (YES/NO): YES